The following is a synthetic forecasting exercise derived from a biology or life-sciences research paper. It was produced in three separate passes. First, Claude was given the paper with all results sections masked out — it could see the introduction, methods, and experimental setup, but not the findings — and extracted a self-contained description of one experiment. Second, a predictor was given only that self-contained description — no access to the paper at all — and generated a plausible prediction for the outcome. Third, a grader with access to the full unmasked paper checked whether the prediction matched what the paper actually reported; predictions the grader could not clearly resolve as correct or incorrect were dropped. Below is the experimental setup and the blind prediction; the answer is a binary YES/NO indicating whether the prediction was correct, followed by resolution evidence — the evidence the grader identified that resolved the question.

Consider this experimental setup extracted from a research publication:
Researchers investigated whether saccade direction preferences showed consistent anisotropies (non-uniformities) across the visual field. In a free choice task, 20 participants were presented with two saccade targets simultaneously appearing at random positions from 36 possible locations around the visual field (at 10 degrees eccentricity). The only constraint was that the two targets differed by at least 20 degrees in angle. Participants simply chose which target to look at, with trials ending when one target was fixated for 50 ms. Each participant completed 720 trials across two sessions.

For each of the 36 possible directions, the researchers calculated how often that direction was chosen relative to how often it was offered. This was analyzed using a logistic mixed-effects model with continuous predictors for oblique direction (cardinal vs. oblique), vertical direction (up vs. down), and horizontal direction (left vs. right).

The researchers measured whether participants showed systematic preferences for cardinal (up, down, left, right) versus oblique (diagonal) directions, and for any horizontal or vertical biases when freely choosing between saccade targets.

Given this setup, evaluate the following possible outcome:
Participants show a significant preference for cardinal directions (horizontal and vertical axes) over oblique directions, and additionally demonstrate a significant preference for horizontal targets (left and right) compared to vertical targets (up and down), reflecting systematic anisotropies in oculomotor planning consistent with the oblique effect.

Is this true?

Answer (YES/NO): NO